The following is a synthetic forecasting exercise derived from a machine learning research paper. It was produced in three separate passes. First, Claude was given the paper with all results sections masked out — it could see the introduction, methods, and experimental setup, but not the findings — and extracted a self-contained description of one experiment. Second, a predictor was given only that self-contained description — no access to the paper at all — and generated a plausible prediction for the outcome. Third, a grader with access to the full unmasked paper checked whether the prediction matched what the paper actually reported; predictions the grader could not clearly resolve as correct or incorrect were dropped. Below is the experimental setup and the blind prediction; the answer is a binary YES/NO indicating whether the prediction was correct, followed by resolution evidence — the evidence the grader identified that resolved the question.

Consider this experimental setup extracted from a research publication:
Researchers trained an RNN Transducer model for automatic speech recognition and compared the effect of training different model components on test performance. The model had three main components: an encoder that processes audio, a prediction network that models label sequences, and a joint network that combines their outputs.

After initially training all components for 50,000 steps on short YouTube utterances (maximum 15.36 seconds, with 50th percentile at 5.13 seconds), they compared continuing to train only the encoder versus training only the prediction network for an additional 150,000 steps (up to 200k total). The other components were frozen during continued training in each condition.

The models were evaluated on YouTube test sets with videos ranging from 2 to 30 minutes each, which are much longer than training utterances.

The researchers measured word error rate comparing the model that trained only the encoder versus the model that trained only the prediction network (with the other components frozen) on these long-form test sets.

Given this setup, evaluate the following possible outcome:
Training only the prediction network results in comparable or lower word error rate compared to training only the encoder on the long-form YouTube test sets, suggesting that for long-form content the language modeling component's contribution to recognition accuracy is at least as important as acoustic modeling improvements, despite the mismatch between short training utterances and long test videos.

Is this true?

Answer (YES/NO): YES